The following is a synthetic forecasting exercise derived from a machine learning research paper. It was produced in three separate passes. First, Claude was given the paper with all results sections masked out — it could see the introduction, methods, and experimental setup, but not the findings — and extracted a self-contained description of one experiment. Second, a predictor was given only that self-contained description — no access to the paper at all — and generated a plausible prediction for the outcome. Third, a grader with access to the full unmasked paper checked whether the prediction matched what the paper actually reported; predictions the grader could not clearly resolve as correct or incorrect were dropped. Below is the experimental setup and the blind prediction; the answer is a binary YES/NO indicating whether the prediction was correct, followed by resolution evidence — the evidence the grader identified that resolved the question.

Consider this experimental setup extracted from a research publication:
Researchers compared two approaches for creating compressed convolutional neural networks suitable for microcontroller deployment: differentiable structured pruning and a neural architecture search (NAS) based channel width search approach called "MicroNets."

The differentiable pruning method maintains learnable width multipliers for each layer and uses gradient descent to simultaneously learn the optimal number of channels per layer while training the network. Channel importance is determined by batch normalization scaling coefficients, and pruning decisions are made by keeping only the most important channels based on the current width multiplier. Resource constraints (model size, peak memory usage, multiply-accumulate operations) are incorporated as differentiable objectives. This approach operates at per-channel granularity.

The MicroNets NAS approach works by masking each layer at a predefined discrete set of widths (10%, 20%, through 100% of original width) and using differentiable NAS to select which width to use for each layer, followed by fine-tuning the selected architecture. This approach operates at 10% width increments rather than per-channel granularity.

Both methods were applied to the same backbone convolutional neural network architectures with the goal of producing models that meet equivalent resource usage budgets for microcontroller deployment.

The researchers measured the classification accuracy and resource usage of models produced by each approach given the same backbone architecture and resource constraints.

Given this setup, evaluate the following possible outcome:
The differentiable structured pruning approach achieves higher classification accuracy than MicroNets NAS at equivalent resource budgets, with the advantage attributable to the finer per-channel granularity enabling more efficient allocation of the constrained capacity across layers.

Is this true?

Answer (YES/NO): NO